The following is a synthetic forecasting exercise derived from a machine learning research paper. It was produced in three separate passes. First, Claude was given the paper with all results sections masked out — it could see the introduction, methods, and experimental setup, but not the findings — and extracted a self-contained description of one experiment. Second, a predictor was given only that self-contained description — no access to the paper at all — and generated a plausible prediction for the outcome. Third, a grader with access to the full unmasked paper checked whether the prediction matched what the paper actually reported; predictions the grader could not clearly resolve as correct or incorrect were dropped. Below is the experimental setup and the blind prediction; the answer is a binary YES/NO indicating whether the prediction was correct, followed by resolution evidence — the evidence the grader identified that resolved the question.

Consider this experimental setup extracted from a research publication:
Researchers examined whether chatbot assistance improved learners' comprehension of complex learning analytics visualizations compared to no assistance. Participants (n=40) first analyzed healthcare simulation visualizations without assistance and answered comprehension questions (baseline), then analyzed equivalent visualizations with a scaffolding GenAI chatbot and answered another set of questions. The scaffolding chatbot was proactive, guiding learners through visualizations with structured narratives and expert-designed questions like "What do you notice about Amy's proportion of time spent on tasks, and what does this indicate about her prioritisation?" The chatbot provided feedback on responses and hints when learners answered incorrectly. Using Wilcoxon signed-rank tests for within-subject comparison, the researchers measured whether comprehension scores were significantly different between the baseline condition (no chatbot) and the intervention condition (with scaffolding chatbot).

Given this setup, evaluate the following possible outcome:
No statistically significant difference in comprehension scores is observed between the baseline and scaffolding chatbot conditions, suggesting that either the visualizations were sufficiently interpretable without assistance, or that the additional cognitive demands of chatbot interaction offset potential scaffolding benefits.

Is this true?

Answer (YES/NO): NO